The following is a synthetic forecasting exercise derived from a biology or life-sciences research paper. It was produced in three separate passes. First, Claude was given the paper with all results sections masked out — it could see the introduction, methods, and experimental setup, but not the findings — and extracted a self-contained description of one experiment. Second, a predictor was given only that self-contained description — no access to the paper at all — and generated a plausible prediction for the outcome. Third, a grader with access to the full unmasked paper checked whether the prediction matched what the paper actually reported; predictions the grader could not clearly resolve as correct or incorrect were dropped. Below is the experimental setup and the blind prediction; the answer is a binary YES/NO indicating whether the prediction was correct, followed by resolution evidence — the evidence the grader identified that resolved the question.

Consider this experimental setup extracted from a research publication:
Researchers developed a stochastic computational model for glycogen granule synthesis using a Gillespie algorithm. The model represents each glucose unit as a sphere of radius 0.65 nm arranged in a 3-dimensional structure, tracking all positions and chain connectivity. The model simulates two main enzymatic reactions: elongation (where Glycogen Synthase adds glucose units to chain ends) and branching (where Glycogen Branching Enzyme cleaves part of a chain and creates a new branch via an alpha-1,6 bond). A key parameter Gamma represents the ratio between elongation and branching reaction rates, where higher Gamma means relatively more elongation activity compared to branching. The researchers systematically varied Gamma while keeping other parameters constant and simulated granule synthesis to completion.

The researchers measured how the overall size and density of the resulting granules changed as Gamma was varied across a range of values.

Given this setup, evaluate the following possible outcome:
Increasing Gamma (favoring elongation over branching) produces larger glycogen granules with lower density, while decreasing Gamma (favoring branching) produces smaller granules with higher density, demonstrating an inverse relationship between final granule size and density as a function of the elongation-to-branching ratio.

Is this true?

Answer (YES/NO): YES